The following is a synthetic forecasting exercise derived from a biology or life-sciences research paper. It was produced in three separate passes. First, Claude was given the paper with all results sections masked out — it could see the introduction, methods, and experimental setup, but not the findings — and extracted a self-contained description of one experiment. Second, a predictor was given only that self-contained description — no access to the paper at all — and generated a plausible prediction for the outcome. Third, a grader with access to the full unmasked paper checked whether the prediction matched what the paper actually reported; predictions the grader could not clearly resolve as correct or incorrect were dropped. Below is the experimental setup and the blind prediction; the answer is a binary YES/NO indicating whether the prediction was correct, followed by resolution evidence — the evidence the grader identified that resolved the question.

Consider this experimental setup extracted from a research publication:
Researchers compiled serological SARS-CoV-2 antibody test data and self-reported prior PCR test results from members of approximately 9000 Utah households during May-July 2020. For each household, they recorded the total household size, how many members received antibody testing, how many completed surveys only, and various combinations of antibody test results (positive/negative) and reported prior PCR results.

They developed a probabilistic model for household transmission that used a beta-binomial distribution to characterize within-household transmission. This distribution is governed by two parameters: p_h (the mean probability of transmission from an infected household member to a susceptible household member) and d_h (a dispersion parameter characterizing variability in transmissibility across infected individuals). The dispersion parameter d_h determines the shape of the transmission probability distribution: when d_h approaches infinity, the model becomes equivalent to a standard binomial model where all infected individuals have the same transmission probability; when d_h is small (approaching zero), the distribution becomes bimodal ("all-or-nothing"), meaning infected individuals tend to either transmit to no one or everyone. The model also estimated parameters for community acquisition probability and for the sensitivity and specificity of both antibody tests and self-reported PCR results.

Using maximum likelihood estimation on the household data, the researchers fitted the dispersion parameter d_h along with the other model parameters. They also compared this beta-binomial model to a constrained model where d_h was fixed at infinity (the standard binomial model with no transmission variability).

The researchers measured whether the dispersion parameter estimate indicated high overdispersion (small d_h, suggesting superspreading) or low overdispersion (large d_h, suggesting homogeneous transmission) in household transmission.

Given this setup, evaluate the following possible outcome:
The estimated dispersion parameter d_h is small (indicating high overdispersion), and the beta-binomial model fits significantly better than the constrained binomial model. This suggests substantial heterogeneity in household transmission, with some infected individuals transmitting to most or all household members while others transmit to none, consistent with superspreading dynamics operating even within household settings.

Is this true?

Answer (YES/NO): YES